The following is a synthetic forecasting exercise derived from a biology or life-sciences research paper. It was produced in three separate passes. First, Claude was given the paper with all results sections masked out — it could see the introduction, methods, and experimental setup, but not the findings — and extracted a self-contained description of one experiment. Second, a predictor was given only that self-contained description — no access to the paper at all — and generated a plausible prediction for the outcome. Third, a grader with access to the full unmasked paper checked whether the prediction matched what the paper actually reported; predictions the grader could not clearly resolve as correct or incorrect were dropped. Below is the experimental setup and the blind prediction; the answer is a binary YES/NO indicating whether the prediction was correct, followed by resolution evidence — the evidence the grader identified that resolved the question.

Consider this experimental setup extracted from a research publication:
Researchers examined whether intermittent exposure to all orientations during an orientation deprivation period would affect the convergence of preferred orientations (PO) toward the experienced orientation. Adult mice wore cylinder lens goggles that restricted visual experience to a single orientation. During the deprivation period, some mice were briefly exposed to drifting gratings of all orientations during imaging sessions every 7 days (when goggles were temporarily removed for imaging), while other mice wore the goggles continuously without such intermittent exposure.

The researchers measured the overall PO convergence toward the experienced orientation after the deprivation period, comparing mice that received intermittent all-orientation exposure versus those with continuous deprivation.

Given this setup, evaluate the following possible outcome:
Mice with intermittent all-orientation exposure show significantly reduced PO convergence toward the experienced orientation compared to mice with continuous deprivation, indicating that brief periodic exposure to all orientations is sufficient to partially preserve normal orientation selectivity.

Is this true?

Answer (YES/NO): YES